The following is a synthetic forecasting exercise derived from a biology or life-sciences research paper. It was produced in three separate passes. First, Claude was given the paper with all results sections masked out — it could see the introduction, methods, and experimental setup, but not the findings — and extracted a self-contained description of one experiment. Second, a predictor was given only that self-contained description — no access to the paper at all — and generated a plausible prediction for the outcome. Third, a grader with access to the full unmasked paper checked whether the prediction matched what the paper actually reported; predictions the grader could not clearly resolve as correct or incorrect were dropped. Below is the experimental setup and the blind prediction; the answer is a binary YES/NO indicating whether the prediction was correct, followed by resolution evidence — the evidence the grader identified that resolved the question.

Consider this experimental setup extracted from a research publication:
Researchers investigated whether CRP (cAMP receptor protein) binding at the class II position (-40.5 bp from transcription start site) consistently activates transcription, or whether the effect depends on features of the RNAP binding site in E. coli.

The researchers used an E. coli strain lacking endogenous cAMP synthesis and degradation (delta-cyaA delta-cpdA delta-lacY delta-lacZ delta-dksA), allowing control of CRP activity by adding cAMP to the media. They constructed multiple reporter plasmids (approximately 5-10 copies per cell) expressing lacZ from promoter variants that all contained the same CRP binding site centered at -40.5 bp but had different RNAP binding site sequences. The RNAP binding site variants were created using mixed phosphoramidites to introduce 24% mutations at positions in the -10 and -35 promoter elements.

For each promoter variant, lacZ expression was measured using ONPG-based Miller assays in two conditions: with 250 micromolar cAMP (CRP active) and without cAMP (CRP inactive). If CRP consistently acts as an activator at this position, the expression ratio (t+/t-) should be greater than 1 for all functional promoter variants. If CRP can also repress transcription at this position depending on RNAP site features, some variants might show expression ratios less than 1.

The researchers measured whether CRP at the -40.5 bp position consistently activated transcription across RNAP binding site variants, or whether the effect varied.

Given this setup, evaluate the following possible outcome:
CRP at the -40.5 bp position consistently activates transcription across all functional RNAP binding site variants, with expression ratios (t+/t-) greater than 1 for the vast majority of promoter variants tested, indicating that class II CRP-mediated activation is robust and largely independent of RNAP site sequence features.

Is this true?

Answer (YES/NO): NO